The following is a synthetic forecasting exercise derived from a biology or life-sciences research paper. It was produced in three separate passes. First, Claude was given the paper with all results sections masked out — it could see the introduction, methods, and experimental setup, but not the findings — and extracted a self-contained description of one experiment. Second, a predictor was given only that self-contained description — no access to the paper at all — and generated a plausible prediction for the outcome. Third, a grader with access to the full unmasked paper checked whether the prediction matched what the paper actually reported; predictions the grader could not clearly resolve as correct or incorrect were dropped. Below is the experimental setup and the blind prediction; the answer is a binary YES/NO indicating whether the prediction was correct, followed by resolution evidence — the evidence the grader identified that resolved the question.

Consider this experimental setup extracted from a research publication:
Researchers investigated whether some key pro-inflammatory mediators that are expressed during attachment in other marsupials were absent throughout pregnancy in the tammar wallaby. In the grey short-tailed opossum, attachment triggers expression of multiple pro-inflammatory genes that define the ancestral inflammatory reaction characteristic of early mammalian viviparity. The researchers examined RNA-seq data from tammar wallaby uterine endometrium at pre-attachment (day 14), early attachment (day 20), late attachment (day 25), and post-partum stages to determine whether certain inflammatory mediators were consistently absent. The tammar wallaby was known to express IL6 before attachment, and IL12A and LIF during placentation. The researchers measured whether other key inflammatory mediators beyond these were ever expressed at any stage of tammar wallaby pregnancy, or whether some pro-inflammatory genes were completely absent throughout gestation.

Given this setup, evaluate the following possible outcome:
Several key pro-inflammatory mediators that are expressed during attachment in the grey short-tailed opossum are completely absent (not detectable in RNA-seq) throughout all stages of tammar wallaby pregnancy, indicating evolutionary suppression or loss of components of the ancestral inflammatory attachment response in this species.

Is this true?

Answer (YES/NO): NO